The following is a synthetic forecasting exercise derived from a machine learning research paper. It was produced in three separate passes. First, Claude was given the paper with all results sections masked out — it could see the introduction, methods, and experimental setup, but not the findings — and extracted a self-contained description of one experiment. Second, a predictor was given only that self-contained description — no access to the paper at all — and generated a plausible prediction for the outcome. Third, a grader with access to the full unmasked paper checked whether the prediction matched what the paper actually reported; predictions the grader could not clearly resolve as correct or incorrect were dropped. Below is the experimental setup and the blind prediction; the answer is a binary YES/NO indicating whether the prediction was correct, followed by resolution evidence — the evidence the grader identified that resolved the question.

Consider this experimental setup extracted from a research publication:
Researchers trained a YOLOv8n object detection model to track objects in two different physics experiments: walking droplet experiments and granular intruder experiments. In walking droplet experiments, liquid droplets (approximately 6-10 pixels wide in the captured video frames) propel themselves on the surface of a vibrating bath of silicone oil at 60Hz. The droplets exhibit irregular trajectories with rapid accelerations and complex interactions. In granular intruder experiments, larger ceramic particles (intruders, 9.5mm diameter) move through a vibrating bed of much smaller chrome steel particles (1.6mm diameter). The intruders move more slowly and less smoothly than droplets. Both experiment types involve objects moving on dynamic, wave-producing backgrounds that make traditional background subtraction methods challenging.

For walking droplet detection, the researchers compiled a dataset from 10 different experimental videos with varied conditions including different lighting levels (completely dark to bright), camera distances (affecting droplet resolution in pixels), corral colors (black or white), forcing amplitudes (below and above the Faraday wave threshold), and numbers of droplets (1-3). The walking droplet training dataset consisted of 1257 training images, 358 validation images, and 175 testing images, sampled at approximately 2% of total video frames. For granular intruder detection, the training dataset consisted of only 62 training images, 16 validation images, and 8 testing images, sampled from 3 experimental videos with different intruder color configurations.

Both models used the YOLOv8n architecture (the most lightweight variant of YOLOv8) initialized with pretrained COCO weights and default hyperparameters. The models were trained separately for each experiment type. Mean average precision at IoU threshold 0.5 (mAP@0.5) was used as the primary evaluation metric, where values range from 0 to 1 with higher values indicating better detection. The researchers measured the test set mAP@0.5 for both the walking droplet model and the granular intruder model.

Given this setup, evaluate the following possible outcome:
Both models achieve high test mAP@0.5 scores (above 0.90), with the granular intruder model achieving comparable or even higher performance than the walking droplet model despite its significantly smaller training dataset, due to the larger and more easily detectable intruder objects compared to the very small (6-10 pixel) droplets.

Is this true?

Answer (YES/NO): YES